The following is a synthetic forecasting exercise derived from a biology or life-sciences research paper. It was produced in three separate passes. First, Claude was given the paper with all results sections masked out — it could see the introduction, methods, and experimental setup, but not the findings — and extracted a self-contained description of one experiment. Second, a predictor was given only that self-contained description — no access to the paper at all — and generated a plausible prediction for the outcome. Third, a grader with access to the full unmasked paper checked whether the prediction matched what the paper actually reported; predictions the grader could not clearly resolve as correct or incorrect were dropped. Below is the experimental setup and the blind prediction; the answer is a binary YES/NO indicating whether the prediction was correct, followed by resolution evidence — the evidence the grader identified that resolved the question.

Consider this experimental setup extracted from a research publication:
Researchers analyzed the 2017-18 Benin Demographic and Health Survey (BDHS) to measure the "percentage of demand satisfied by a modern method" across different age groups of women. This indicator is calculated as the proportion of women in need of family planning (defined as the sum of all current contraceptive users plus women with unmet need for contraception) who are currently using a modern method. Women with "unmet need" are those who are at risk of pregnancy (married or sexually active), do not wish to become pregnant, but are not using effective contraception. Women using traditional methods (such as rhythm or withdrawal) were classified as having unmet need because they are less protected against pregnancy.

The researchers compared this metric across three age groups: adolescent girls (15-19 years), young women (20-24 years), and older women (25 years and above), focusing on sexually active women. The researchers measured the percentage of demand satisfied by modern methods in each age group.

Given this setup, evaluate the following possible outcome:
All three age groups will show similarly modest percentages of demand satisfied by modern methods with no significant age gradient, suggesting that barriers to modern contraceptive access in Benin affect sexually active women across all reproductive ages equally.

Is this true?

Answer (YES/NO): NO